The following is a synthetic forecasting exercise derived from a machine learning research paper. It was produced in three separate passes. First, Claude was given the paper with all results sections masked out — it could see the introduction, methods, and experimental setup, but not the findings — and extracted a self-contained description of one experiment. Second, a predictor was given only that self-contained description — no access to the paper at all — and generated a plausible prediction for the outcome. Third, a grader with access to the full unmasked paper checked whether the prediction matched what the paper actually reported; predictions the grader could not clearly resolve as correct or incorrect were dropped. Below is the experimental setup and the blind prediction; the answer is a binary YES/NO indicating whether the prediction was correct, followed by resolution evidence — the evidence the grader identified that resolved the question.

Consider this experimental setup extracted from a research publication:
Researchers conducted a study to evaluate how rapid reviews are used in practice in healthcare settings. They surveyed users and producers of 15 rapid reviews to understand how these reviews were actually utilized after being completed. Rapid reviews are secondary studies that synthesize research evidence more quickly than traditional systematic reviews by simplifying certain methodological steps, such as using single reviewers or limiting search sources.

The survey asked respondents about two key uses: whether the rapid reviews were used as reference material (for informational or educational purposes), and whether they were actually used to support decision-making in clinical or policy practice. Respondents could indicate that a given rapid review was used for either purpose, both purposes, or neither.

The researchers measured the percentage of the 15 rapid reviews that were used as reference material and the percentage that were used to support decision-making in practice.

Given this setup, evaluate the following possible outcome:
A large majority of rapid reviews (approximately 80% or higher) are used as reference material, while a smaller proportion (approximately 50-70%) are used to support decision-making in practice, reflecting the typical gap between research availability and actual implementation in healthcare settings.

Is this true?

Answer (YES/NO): NO